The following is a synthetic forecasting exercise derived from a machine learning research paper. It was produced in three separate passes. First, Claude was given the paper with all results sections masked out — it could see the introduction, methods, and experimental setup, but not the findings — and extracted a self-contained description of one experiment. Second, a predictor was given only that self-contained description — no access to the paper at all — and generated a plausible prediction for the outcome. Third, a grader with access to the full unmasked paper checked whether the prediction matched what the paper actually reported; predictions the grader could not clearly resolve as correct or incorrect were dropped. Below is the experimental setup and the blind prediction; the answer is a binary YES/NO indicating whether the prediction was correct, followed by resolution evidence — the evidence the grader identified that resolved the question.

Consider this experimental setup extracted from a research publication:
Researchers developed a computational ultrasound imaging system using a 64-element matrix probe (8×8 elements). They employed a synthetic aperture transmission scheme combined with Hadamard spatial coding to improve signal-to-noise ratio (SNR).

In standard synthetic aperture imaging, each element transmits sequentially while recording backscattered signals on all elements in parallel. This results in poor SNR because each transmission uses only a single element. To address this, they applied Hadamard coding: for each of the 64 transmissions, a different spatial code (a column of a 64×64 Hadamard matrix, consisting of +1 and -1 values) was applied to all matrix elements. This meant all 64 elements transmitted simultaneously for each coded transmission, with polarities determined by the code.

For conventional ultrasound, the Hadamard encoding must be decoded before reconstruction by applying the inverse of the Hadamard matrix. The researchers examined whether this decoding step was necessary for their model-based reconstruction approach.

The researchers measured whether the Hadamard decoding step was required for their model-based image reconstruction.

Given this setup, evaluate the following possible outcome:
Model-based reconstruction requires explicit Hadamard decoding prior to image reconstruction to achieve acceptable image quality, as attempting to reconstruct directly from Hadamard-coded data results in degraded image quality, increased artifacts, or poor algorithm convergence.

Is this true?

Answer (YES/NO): NO